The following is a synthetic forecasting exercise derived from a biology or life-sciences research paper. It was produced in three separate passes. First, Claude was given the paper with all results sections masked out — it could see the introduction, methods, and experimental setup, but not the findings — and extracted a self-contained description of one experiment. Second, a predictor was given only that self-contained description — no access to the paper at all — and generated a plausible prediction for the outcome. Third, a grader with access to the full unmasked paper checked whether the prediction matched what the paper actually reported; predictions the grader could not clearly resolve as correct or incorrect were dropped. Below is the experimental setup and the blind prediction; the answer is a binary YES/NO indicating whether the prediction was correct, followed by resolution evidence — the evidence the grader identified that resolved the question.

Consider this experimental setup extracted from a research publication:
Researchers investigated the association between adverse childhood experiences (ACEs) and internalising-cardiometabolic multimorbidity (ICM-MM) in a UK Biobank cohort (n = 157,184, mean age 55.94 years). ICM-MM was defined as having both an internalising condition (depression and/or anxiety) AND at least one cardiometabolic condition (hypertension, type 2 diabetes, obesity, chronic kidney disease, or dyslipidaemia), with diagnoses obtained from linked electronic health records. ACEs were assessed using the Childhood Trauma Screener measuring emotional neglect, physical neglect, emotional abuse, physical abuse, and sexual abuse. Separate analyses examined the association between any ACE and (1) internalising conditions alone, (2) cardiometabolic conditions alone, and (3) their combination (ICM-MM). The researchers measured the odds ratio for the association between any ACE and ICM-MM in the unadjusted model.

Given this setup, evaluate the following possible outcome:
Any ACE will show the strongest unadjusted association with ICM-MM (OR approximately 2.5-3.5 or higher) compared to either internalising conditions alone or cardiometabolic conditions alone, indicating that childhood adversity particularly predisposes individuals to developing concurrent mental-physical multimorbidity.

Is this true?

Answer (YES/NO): NO